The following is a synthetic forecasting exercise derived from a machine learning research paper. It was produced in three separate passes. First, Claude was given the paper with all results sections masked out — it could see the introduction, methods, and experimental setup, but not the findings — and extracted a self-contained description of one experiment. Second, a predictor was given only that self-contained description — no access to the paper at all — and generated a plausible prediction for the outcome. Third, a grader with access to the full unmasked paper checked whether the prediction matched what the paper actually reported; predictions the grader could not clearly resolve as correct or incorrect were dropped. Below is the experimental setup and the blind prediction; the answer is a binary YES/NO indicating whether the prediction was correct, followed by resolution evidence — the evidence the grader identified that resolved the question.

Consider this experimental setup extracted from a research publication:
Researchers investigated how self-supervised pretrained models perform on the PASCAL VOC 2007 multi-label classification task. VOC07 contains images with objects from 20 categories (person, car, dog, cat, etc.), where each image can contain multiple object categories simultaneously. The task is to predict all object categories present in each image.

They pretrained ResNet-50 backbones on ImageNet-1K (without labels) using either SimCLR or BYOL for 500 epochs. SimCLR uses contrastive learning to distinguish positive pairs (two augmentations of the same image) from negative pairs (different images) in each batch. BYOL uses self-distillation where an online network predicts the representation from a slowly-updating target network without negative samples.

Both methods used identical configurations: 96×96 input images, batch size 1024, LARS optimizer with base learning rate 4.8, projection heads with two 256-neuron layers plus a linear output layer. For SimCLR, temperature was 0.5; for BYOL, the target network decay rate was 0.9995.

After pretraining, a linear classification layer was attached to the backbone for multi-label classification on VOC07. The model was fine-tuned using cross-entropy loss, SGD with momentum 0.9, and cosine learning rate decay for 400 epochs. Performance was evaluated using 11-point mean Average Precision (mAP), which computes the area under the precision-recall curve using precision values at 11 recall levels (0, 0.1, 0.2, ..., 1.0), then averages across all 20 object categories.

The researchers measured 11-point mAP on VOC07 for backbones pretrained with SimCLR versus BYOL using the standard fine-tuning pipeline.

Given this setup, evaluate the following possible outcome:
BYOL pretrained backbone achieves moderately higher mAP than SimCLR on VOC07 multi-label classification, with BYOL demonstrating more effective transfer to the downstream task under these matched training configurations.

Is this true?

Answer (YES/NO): NO